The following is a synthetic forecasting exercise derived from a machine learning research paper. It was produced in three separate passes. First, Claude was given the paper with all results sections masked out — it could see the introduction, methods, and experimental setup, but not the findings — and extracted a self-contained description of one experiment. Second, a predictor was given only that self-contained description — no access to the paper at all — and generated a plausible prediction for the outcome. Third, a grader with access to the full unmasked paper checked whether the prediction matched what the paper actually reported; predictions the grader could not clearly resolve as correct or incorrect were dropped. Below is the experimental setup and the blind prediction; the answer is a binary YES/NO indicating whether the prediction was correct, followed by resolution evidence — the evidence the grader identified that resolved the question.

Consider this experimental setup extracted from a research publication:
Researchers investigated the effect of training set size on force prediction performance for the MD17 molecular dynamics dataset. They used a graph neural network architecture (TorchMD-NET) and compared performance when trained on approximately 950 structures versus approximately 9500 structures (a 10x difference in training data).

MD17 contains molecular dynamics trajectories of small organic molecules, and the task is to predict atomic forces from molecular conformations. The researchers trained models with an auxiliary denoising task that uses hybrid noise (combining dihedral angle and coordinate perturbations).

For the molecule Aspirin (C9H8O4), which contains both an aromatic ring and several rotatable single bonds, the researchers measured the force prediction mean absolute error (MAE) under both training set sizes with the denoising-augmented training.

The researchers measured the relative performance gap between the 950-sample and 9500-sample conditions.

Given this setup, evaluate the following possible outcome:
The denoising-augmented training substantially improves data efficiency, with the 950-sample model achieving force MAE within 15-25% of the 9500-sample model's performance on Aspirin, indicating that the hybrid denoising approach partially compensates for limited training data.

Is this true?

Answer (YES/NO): NO